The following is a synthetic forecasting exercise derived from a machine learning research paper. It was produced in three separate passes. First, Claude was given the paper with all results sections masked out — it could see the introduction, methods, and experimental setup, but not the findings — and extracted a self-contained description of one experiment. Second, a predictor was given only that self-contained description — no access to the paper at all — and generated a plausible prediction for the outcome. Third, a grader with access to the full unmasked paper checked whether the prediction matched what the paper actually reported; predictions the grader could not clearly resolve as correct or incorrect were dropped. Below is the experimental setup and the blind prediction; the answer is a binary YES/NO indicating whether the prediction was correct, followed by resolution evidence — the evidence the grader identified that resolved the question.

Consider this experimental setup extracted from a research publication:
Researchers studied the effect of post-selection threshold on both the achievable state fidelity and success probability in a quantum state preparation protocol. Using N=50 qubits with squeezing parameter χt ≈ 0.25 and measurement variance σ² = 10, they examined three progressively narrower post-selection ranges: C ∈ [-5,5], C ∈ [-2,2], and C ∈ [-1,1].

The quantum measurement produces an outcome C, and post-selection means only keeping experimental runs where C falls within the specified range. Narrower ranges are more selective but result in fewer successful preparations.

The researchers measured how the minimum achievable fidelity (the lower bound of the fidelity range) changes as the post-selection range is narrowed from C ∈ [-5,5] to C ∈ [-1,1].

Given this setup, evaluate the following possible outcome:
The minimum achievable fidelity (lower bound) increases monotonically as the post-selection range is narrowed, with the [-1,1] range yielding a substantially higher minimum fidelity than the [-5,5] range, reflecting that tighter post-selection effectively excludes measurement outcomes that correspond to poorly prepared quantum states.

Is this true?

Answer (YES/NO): YES